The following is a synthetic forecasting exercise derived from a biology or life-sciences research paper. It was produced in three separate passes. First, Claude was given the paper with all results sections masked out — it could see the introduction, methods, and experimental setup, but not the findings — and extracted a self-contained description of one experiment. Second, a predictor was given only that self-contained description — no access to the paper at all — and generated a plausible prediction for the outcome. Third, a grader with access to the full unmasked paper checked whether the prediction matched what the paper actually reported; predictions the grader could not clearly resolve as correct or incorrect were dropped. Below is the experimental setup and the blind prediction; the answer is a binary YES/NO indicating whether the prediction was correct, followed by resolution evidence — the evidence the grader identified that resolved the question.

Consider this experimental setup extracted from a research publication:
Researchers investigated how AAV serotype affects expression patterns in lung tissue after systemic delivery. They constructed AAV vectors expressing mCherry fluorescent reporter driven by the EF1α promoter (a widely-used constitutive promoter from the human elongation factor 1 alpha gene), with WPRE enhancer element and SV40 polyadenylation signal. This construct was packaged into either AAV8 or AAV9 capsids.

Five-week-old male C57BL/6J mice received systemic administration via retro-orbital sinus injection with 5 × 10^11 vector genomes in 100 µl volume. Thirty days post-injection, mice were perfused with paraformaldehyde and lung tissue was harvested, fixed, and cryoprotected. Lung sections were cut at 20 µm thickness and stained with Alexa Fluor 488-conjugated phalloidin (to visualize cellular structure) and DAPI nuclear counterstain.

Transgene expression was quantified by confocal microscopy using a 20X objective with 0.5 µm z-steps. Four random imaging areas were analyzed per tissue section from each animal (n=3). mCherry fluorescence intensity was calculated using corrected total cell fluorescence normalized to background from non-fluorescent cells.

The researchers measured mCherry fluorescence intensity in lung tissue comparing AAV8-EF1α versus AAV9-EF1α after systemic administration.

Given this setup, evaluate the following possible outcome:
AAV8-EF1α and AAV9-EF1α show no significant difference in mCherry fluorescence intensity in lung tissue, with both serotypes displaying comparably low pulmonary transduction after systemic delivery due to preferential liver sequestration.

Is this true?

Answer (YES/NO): YES